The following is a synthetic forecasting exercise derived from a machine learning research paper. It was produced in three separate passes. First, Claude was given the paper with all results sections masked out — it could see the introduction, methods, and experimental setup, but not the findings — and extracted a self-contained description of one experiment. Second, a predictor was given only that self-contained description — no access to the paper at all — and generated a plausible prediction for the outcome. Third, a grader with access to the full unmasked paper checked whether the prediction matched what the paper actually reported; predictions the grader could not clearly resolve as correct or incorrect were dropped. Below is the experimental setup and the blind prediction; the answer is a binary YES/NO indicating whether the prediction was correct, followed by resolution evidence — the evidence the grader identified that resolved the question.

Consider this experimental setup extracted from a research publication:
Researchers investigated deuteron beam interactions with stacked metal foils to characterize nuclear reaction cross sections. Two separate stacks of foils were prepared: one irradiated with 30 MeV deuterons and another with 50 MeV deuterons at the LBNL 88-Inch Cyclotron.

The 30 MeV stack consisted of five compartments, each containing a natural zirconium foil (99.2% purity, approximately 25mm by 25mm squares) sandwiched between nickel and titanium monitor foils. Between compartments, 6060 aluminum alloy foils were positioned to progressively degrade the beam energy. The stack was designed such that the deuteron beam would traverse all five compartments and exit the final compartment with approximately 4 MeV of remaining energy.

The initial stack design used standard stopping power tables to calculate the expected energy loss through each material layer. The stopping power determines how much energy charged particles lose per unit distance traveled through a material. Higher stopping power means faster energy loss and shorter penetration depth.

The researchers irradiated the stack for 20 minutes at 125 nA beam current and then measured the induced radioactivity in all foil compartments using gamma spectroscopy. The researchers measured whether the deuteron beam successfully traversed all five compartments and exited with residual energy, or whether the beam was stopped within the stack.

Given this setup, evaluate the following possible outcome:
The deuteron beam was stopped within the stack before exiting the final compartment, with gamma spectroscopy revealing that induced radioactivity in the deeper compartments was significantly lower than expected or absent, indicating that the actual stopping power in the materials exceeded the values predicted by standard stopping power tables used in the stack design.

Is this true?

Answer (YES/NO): NO